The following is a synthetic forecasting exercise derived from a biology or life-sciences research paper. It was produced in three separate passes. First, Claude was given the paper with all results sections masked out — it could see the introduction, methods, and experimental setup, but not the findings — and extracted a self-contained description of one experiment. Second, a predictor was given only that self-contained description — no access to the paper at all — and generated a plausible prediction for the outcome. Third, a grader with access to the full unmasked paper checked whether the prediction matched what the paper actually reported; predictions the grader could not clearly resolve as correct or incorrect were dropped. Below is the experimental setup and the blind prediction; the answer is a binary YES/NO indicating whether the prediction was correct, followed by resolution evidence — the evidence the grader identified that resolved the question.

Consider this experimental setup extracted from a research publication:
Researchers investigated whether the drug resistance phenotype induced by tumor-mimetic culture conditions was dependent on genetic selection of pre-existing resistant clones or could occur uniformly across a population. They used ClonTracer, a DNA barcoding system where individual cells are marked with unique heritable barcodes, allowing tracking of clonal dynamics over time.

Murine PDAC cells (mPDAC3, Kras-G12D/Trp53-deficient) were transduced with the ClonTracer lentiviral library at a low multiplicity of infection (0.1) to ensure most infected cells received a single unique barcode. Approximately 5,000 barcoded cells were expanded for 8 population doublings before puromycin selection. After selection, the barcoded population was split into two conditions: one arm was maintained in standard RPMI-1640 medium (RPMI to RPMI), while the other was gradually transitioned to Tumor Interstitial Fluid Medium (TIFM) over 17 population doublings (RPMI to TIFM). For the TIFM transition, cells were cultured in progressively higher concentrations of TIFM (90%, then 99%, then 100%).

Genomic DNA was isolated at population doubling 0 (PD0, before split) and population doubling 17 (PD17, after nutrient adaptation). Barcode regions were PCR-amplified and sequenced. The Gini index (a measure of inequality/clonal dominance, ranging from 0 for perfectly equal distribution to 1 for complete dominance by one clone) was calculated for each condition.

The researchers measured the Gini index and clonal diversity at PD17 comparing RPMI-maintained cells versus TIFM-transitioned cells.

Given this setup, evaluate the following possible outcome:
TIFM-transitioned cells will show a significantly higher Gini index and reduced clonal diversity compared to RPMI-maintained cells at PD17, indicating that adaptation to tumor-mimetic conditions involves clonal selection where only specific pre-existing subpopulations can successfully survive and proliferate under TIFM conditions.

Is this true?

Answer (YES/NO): NO